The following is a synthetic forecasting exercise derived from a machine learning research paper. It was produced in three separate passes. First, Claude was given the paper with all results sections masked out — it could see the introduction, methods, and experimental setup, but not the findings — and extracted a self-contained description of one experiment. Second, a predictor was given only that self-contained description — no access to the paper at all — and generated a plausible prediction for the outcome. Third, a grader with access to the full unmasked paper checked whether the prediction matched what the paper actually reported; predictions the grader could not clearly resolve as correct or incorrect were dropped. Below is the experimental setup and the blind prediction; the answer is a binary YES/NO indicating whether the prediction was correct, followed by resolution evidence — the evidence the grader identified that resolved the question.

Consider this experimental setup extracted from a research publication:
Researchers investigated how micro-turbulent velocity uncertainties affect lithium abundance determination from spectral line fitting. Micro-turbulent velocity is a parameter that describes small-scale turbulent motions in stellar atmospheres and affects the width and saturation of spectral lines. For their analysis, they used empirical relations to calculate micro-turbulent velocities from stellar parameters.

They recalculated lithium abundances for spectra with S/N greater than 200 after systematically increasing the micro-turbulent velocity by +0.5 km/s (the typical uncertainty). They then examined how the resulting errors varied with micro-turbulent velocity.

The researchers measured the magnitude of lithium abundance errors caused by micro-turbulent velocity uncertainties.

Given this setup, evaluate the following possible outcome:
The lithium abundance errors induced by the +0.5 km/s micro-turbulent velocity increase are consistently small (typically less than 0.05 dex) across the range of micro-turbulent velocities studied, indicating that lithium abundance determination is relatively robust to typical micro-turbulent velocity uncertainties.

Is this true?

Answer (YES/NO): YES